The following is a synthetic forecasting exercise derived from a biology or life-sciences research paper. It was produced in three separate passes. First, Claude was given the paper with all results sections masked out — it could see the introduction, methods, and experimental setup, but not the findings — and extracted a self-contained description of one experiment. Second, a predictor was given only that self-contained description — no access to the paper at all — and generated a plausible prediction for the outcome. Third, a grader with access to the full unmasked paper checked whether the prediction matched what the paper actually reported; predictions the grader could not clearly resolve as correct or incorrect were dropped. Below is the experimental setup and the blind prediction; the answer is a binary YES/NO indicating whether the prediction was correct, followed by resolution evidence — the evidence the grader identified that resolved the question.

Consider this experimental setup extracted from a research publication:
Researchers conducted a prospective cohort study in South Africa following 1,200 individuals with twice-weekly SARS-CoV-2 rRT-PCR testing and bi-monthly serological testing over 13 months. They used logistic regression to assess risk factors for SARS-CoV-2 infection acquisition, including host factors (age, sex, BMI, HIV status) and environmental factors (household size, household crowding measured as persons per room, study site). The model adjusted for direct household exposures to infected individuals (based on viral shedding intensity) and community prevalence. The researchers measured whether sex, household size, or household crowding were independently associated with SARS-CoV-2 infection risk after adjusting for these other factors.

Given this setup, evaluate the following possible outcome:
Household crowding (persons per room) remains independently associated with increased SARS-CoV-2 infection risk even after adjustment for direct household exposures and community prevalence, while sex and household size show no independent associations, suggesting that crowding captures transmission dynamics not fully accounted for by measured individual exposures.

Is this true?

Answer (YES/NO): NO